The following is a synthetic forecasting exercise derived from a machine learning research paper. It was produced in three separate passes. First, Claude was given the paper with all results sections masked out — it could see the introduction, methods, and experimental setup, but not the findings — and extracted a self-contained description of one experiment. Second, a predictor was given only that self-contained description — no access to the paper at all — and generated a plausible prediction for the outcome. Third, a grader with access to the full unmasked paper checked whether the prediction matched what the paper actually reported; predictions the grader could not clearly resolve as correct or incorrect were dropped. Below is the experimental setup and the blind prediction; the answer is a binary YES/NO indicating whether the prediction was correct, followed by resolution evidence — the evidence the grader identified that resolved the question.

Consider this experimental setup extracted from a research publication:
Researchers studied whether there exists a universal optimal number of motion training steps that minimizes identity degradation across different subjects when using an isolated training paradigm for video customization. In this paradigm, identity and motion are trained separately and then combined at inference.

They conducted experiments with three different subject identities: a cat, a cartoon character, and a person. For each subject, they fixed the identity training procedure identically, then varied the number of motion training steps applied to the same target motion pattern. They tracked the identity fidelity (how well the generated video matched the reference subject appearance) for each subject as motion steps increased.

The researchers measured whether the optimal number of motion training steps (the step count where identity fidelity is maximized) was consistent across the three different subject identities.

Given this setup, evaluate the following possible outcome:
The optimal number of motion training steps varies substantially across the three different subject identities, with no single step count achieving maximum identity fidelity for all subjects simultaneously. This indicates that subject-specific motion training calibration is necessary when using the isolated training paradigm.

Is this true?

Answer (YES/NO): YES